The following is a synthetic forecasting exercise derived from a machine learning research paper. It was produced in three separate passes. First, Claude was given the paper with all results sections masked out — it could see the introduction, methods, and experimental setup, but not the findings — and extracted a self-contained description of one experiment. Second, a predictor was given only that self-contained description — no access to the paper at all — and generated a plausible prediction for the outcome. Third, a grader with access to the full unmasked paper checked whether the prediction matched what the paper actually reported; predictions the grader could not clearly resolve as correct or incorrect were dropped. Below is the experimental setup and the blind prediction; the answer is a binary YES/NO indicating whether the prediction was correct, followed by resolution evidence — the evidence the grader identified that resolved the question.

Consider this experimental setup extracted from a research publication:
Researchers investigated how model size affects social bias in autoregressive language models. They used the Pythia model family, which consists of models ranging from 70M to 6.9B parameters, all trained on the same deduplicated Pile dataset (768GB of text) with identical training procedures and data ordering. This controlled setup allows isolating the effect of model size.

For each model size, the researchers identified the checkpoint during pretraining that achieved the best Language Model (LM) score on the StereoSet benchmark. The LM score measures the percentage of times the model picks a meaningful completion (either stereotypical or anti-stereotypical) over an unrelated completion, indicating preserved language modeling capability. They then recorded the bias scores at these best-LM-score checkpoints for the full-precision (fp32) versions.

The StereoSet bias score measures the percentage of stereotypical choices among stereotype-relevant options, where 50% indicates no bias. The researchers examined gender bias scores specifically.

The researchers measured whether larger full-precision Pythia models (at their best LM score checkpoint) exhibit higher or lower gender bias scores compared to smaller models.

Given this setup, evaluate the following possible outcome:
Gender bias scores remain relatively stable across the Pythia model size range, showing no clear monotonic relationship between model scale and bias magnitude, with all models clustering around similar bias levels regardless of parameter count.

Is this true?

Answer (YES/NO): NO